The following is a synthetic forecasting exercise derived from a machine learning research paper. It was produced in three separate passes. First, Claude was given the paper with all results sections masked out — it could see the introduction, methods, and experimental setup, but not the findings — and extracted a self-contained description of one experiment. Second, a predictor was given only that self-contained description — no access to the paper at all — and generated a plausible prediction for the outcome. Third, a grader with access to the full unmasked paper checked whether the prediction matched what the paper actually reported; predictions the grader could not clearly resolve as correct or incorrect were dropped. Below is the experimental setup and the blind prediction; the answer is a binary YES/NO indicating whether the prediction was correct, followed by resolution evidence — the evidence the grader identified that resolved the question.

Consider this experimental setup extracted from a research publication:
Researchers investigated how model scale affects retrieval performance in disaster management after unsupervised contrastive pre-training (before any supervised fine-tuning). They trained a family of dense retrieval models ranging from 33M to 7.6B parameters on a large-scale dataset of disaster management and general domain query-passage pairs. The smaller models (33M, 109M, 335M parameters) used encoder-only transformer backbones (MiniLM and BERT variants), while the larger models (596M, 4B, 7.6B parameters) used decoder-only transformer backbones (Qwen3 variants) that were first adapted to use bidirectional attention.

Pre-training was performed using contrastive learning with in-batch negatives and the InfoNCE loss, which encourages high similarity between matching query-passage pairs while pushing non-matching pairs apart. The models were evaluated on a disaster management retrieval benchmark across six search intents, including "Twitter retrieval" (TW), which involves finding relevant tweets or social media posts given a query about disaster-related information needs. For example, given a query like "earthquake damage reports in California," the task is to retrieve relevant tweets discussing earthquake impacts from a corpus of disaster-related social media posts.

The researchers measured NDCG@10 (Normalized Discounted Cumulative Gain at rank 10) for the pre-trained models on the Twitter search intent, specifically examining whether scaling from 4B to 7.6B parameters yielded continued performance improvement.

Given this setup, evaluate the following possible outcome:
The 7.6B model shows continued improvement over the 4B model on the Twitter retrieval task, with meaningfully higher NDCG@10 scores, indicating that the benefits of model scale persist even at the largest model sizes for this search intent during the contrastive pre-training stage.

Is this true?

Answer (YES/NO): NO